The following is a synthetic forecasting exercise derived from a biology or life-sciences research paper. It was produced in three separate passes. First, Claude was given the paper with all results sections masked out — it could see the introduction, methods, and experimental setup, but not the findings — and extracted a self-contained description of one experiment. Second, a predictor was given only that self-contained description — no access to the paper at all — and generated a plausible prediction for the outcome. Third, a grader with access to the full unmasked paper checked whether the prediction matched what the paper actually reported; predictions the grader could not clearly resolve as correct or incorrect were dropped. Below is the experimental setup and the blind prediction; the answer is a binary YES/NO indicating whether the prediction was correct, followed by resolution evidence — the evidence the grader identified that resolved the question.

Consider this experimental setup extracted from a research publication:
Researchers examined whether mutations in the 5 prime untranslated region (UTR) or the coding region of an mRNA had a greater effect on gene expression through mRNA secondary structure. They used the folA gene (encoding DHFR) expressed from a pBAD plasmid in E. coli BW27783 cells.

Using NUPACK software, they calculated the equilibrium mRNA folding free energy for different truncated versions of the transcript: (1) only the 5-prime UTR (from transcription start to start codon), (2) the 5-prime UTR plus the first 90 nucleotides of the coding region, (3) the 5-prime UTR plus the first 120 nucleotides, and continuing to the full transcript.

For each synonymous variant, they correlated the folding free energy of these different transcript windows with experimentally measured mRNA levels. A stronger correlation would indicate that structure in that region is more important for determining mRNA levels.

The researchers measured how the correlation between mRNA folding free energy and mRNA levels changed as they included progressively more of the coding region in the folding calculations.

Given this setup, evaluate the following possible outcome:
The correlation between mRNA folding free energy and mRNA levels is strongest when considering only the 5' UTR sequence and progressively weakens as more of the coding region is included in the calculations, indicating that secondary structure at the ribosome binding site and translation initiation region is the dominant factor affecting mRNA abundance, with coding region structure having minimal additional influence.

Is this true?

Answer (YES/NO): NO